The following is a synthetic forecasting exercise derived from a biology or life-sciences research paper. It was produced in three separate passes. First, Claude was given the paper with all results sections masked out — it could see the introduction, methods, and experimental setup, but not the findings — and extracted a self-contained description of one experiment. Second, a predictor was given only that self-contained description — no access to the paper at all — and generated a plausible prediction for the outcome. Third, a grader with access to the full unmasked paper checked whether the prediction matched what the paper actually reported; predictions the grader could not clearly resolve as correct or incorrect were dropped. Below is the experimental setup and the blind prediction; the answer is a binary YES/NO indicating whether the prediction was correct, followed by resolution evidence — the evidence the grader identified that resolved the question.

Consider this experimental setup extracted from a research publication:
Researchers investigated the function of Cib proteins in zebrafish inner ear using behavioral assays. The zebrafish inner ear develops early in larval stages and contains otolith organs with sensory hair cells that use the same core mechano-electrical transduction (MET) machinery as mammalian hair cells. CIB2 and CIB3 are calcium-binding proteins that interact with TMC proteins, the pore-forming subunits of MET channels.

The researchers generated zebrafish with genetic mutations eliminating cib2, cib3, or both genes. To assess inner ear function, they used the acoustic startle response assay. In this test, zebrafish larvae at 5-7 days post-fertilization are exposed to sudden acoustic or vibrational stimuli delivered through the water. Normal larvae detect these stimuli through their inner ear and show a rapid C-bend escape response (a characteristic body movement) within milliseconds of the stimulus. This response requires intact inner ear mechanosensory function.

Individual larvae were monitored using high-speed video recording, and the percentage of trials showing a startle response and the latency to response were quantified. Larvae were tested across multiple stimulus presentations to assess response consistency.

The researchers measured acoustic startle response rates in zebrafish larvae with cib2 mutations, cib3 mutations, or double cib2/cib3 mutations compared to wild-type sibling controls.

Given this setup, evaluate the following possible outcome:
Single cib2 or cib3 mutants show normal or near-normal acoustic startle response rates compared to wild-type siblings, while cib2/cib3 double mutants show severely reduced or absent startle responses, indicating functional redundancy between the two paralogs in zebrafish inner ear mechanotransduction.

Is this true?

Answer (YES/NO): NO